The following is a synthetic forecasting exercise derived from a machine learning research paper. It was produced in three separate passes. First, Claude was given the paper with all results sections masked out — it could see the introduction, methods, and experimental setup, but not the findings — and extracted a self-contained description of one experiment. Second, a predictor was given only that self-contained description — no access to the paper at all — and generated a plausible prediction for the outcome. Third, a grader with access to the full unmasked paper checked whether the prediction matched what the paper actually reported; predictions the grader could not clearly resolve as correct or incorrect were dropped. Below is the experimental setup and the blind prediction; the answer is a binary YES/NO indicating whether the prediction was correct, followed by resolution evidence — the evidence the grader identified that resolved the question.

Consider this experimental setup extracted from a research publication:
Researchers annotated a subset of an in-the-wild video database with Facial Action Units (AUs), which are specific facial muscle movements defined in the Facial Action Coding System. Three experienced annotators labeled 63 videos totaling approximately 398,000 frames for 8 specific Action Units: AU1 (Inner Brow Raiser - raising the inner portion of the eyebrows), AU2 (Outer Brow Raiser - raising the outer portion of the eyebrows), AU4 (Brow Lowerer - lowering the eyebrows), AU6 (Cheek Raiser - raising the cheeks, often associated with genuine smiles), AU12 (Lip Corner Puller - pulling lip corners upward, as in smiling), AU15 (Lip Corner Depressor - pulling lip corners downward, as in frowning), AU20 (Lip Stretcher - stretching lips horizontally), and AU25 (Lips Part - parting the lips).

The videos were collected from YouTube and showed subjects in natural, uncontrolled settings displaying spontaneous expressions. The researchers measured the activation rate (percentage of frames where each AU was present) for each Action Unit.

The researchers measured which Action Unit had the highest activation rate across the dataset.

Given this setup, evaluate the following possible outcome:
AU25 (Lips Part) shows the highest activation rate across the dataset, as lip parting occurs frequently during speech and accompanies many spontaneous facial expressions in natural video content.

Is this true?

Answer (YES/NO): NO